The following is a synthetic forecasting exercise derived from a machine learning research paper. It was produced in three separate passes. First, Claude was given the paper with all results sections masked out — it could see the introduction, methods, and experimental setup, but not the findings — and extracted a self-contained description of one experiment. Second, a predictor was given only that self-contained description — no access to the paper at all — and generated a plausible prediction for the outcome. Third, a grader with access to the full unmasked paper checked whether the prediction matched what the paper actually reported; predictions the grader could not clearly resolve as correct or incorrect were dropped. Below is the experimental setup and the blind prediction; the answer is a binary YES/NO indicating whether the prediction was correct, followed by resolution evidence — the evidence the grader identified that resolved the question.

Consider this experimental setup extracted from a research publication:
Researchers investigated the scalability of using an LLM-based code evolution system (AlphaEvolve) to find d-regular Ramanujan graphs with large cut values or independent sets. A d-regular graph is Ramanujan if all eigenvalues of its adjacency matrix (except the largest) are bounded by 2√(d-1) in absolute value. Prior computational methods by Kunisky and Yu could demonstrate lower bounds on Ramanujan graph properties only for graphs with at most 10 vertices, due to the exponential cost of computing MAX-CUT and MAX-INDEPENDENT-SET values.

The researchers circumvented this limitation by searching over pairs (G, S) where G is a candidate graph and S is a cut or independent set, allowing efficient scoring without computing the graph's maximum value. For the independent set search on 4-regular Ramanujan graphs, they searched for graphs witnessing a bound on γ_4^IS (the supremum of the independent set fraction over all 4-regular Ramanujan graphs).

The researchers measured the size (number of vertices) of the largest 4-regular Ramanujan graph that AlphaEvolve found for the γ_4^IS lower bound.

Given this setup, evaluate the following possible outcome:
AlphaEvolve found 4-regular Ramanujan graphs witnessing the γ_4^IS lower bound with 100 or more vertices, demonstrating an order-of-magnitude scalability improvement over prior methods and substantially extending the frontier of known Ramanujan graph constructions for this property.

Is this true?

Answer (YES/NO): YES